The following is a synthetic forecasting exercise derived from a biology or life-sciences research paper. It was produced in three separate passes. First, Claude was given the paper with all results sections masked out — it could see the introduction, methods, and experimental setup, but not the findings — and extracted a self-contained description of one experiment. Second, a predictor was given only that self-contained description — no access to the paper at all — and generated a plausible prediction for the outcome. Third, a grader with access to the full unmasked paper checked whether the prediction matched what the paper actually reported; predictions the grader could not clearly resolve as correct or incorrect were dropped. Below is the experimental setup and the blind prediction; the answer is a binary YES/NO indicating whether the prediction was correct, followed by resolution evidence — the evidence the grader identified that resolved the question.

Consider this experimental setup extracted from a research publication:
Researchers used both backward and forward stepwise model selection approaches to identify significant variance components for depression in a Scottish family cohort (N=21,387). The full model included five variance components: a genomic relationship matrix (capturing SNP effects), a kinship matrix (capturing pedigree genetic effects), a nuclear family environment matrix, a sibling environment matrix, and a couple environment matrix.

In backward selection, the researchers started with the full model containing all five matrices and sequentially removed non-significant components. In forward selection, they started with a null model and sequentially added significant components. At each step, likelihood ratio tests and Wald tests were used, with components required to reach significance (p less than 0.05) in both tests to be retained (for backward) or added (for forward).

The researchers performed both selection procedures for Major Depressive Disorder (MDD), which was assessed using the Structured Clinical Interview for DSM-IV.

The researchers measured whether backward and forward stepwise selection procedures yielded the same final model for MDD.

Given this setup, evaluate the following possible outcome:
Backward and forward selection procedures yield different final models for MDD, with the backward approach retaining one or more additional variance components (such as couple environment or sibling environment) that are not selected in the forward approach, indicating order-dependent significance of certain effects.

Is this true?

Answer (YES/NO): NO